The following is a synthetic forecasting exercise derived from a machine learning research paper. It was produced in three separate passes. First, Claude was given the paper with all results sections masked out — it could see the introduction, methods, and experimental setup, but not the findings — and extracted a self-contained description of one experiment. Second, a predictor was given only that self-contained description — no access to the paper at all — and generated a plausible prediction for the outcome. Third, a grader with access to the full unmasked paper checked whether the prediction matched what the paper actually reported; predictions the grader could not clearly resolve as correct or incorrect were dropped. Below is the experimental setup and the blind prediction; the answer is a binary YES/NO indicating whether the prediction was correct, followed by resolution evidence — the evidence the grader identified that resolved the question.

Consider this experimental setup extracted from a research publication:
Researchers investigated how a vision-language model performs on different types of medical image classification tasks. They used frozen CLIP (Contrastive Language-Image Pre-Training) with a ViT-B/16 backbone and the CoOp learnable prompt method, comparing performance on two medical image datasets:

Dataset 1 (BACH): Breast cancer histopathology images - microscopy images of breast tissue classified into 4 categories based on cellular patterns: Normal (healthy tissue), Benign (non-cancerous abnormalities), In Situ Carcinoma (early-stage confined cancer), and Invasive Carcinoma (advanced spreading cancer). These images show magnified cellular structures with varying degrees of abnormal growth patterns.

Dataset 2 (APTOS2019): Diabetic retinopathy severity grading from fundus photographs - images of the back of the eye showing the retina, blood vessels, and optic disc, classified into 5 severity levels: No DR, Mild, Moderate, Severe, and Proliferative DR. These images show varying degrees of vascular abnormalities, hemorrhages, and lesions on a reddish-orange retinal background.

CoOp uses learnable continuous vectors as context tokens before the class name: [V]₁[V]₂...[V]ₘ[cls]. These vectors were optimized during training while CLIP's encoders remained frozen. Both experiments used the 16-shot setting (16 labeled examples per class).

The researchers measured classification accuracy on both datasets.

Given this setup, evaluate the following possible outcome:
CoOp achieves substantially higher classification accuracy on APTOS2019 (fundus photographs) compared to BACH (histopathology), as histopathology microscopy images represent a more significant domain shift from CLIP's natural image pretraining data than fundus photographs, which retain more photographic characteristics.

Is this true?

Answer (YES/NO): NO